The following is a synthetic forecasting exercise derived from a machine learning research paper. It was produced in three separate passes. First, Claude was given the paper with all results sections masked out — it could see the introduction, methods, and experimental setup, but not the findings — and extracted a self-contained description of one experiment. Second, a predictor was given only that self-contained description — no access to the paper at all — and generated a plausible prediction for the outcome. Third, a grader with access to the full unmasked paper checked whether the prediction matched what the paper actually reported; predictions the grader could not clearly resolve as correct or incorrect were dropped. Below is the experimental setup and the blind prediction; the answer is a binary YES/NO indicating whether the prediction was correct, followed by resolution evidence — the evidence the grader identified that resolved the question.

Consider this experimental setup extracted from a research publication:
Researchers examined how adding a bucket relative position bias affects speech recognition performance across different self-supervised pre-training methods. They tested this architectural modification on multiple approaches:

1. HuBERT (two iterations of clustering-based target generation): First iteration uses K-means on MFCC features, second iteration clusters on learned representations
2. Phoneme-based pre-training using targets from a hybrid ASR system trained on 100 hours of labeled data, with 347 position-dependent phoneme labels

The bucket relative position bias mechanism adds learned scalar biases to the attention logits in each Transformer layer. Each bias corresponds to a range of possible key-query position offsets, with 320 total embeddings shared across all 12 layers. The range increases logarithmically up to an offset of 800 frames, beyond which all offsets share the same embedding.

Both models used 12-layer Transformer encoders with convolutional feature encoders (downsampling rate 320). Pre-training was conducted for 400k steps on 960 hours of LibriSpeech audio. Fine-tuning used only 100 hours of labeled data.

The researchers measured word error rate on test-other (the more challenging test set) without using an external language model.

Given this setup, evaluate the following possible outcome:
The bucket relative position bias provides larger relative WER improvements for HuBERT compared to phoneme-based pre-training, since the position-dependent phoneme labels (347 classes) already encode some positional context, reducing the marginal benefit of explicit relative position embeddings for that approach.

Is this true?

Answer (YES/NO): NO